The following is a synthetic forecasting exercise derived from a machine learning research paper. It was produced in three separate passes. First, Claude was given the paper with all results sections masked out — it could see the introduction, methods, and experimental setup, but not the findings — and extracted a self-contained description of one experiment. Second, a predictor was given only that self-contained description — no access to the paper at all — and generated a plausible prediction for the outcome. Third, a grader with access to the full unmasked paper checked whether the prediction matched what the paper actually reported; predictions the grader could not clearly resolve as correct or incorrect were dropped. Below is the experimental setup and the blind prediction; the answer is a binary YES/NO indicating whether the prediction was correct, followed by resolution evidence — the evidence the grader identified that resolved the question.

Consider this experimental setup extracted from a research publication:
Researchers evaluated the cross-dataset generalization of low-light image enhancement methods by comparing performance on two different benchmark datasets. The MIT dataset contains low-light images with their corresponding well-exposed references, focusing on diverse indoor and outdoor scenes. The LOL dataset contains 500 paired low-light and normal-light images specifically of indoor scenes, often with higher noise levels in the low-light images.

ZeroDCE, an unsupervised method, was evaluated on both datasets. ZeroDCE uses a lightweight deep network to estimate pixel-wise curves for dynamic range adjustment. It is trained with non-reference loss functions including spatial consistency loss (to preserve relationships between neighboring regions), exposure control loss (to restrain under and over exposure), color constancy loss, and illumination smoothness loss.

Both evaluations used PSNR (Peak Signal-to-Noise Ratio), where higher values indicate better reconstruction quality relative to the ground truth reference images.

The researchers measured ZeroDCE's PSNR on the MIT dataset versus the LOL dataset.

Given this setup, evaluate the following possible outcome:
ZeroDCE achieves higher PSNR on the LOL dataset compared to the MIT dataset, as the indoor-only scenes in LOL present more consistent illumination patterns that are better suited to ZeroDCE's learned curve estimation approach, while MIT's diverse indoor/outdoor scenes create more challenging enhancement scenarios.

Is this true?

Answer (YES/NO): YES